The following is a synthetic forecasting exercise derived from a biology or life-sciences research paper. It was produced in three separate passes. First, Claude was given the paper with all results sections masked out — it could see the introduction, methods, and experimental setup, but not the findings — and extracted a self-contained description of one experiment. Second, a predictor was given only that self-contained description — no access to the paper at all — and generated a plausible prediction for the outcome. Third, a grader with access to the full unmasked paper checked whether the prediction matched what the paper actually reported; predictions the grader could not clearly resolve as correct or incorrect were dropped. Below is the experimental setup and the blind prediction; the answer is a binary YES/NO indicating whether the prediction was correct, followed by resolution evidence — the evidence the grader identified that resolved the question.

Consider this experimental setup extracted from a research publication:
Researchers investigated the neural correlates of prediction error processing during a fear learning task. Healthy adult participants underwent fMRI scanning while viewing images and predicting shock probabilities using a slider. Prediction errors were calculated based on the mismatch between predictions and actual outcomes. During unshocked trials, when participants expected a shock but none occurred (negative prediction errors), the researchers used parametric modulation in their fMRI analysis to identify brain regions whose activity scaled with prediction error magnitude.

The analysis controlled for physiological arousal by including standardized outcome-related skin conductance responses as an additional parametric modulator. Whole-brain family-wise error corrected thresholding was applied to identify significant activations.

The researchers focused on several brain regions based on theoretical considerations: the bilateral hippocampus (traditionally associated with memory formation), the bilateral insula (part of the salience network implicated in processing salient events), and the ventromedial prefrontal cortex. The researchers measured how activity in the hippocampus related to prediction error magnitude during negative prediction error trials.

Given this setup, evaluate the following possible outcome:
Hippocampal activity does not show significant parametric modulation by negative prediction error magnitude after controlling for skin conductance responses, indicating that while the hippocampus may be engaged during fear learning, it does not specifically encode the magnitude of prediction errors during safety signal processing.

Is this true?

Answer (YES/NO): NO